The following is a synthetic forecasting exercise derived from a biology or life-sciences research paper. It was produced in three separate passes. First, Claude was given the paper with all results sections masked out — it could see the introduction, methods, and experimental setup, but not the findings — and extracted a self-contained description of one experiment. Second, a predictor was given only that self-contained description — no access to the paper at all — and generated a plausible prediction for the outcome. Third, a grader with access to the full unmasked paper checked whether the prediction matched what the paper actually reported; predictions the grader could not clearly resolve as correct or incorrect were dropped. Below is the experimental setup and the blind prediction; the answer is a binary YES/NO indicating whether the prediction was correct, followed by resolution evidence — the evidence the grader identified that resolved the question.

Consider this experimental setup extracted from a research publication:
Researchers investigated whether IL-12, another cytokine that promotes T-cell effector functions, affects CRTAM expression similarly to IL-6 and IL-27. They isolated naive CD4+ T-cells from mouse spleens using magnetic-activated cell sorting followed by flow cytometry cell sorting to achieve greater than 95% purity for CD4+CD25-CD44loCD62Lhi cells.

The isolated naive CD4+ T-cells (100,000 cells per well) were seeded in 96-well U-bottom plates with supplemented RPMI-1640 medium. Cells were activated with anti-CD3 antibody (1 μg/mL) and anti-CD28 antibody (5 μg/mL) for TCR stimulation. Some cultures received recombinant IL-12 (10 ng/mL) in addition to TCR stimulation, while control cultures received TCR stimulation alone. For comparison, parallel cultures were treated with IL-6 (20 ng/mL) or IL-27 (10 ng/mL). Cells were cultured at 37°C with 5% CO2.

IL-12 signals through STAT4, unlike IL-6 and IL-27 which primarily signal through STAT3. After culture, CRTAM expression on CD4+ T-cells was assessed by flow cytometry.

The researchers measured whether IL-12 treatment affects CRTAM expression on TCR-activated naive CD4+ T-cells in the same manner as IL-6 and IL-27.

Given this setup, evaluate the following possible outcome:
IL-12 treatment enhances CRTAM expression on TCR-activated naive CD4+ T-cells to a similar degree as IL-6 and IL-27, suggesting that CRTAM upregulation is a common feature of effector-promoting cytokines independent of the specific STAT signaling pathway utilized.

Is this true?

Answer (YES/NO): NO